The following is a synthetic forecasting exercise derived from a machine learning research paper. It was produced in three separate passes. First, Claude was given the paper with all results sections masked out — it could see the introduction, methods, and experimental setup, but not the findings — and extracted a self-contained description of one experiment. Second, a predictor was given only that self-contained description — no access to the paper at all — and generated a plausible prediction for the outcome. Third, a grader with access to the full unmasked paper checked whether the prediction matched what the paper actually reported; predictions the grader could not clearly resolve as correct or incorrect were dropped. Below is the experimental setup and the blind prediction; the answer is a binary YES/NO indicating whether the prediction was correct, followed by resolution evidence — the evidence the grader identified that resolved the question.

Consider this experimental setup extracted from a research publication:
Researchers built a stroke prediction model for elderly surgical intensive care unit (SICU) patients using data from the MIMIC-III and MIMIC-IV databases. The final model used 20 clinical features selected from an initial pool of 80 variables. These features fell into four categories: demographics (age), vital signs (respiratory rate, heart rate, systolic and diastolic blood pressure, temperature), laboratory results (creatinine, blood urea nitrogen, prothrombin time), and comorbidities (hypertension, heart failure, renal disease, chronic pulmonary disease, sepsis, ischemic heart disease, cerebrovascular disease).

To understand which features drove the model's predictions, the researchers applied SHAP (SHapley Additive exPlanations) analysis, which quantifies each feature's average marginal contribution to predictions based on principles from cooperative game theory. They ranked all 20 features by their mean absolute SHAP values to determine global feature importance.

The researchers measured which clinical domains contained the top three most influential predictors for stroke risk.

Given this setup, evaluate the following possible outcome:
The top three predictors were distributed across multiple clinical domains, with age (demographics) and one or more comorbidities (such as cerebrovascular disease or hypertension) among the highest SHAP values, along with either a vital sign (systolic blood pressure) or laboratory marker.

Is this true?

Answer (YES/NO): NO